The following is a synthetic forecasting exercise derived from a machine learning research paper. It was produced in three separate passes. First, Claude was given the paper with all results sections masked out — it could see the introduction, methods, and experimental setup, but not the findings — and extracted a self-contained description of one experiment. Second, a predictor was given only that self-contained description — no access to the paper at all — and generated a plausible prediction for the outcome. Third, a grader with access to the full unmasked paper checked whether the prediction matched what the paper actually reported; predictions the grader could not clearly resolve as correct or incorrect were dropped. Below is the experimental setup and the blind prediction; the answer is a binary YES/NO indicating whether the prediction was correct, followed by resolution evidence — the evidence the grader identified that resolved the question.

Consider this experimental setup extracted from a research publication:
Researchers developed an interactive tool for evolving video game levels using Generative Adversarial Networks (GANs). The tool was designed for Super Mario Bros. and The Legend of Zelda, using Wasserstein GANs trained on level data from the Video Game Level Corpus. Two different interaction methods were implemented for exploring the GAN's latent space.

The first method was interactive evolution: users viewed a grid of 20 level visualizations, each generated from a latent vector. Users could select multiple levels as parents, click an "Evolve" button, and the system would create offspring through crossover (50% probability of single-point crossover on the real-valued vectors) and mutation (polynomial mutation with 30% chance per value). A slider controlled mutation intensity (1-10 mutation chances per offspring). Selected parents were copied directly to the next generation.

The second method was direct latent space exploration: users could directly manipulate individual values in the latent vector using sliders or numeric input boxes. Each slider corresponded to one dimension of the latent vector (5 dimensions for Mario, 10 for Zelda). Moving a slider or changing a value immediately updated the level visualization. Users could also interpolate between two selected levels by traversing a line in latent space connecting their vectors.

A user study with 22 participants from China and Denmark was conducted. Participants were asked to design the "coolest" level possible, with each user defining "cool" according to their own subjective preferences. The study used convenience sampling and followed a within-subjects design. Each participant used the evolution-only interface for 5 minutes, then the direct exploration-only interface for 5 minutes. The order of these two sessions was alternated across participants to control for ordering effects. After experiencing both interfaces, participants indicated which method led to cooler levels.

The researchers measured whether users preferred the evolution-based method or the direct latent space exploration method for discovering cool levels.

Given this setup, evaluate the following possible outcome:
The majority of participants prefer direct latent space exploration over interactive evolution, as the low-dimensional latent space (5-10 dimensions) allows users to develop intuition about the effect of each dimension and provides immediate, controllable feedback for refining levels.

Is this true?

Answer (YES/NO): YES